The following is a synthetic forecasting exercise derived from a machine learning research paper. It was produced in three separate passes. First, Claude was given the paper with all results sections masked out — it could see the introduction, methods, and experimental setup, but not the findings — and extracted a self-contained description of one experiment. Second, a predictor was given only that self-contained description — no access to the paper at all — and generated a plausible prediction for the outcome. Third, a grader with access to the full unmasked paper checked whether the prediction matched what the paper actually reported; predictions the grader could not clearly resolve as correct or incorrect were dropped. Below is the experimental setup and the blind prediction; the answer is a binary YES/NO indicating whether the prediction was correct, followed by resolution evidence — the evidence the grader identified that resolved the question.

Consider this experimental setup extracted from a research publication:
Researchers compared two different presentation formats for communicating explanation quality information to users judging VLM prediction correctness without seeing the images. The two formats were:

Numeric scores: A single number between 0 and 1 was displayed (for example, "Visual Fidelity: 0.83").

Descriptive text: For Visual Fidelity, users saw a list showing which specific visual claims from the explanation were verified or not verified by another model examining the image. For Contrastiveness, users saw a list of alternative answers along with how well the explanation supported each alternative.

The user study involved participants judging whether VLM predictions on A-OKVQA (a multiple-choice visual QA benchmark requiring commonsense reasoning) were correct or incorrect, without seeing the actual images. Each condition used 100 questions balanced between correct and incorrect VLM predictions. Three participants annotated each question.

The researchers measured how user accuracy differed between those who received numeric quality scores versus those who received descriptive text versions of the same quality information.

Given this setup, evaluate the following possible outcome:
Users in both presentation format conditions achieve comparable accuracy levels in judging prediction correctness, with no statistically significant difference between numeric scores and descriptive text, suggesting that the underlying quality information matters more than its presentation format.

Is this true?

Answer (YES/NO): NO